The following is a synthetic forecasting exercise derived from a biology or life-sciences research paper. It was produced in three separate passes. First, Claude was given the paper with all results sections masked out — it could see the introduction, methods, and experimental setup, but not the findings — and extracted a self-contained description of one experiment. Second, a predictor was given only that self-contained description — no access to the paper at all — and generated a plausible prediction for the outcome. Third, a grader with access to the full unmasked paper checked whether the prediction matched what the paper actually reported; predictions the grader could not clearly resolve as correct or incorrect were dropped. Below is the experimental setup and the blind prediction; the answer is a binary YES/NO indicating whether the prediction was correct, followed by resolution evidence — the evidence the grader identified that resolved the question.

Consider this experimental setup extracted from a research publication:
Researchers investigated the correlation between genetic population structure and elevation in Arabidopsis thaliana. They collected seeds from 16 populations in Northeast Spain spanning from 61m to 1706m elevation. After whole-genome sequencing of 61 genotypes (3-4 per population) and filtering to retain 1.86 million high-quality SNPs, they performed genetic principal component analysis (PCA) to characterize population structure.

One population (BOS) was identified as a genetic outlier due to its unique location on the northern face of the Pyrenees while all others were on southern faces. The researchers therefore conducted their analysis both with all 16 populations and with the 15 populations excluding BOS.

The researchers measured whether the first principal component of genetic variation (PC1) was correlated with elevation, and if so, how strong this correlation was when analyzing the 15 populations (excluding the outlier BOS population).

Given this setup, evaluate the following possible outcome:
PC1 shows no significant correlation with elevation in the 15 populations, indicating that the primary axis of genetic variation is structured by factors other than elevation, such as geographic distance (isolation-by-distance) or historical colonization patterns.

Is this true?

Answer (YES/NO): NO